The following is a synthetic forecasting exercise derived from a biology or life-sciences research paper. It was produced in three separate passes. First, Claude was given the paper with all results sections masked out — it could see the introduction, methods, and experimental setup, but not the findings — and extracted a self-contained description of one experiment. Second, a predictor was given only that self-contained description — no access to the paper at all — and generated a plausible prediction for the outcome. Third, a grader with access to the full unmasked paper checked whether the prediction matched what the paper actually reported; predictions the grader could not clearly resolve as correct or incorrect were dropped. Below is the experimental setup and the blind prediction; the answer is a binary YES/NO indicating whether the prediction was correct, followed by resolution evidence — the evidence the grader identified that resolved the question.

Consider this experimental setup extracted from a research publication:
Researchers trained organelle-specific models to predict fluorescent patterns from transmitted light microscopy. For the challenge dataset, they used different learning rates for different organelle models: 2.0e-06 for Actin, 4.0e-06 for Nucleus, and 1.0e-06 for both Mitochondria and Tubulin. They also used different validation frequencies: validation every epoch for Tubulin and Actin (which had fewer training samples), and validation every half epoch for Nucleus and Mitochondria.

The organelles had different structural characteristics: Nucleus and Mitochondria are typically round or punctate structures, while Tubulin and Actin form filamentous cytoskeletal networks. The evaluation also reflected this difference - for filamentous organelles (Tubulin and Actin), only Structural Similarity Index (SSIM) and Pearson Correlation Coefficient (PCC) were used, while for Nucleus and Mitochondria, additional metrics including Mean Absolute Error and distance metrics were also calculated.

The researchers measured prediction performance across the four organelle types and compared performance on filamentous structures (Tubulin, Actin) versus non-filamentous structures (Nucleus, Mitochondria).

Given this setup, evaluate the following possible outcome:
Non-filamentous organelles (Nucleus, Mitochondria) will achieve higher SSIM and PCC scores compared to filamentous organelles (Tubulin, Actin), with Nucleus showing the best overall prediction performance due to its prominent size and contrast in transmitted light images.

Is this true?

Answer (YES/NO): NO